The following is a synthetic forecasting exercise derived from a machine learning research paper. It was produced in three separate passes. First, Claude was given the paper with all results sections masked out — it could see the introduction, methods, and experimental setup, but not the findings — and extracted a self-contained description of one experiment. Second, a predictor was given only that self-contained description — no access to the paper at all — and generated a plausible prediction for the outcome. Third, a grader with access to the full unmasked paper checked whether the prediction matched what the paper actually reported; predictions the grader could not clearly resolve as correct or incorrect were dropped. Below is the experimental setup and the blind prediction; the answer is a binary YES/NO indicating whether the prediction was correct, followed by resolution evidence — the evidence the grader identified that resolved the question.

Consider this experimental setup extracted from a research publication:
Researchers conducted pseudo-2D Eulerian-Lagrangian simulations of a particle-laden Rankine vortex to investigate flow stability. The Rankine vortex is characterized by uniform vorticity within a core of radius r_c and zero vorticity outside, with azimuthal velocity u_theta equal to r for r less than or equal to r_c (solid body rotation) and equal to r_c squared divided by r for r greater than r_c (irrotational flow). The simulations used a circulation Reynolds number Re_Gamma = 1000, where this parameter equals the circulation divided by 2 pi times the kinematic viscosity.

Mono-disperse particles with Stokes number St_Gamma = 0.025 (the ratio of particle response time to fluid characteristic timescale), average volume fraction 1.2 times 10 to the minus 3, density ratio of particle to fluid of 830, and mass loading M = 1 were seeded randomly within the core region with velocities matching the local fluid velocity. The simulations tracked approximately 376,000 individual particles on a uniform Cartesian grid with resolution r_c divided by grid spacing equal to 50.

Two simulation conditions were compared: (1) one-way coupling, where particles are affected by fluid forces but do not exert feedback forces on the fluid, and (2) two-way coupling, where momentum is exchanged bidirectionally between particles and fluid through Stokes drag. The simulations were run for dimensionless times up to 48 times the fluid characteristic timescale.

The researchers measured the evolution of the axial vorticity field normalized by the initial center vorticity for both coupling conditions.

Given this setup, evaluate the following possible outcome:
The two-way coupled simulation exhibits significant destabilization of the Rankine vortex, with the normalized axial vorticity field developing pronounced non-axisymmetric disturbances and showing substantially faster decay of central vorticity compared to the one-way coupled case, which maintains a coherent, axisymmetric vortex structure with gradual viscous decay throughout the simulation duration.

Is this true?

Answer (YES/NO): YES